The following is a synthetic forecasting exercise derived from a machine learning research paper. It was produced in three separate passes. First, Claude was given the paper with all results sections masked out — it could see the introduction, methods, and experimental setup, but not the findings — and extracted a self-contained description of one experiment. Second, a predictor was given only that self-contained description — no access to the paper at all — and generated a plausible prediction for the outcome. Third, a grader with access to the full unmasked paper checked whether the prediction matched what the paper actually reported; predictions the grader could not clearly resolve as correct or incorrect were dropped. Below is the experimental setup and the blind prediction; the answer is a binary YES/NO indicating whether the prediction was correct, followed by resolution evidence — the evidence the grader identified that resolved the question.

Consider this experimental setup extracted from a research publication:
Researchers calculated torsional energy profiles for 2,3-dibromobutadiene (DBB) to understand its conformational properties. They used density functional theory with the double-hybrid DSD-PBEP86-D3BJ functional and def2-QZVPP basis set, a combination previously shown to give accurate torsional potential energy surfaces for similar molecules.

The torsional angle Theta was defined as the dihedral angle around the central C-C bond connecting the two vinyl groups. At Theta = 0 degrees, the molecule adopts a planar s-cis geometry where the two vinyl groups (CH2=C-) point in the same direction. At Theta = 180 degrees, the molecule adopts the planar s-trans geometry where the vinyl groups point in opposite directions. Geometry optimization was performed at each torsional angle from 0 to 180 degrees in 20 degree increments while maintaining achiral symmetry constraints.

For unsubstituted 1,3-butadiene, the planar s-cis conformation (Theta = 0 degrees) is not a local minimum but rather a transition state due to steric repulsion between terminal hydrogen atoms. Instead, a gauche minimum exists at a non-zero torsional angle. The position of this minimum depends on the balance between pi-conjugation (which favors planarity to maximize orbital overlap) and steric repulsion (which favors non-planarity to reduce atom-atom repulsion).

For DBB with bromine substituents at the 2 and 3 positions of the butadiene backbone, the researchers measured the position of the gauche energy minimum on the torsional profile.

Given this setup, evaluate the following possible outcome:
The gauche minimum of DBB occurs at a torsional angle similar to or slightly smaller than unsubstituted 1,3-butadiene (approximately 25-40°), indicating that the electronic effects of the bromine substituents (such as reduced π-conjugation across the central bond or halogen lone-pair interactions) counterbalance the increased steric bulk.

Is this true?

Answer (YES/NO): NO